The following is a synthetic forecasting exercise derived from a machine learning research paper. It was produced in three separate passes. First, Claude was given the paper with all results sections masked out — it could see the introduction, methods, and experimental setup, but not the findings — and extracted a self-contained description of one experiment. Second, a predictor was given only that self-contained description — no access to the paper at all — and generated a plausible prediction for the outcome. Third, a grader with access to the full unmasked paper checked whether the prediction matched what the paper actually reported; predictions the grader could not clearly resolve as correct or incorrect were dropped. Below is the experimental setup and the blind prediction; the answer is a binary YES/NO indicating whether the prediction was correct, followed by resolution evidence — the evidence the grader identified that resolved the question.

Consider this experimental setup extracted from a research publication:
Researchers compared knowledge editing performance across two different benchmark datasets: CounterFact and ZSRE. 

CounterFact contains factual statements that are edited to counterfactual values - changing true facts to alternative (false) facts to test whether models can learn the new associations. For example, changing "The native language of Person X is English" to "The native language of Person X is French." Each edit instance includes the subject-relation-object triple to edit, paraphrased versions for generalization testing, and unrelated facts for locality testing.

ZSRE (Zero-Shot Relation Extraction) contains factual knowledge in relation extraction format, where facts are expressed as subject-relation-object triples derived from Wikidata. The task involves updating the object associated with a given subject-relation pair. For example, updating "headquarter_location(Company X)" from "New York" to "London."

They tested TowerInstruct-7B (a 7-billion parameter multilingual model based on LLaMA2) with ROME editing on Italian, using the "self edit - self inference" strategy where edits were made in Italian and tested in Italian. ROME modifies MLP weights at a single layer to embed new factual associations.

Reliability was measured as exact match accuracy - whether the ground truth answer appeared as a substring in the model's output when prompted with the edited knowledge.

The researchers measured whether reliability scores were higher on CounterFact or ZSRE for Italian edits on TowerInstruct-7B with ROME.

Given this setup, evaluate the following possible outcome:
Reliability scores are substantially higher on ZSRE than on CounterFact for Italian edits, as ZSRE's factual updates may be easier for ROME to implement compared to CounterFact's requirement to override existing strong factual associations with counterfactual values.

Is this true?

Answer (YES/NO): NO